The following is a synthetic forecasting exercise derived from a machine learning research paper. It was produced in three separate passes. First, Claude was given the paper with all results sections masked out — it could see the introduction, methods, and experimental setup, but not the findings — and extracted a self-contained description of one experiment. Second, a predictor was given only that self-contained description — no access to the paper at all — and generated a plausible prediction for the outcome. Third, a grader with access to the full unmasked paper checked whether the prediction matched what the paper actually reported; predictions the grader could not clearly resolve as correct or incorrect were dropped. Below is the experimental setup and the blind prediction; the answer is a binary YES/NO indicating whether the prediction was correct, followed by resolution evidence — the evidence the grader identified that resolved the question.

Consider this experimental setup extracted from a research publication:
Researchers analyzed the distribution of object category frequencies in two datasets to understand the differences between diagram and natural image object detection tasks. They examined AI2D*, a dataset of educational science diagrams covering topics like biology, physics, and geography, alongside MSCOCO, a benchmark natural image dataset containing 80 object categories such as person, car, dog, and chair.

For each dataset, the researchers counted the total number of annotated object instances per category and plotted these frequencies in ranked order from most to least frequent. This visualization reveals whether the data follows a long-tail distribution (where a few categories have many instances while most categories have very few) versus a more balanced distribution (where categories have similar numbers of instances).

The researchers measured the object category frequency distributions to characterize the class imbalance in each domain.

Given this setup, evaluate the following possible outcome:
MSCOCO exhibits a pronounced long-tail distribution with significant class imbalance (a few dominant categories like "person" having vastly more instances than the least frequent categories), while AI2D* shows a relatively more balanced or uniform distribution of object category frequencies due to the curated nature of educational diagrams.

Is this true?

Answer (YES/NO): NO